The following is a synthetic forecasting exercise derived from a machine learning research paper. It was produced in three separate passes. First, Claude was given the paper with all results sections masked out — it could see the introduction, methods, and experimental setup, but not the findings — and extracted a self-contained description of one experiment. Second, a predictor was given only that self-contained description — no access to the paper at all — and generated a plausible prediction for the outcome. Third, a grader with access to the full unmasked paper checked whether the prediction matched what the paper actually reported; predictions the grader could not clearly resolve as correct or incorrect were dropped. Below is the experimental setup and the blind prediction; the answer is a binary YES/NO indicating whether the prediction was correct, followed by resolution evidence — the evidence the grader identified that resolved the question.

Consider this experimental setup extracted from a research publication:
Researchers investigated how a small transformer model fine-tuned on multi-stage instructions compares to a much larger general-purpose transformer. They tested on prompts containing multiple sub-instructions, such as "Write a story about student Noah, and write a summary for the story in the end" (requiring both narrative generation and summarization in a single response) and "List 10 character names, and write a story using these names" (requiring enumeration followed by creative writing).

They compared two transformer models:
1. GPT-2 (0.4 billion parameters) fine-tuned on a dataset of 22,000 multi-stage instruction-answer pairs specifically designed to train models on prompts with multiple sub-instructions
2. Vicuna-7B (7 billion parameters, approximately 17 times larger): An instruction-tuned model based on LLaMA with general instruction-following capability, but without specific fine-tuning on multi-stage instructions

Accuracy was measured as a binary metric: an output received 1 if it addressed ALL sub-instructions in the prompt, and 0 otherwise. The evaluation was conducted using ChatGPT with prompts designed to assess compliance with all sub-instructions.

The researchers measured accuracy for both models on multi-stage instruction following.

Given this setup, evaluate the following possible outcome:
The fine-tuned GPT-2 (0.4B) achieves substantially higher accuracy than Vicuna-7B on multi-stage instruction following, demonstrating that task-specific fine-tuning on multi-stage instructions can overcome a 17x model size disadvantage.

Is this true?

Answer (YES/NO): YES